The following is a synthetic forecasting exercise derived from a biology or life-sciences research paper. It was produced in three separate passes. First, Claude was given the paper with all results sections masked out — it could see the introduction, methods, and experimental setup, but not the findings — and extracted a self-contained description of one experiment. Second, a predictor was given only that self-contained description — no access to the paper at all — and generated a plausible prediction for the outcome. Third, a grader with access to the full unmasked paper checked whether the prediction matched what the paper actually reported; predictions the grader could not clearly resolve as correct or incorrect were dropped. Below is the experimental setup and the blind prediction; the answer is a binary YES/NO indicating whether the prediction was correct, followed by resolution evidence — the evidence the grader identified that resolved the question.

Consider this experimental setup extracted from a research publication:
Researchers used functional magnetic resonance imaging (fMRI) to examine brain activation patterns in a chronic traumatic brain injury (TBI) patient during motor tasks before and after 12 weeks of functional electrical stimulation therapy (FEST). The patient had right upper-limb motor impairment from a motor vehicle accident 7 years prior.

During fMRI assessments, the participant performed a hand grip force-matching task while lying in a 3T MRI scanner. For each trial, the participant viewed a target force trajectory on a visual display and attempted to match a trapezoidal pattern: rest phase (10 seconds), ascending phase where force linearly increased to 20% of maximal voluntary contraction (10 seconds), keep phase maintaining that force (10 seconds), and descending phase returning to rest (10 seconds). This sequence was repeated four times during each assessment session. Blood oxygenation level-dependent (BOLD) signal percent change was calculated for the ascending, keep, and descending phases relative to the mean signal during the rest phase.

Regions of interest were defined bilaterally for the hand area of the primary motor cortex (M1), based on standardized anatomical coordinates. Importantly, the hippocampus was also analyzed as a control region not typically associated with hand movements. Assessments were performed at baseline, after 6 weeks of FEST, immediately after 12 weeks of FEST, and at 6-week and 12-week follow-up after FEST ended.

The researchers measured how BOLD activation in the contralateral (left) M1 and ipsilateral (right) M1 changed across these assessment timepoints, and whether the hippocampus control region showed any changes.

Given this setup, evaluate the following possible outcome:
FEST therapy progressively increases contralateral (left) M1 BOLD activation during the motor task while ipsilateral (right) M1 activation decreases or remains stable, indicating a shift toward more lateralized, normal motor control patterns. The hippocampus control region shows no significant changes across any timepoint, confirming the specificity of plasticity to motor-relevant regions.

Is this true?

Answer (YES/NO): NO